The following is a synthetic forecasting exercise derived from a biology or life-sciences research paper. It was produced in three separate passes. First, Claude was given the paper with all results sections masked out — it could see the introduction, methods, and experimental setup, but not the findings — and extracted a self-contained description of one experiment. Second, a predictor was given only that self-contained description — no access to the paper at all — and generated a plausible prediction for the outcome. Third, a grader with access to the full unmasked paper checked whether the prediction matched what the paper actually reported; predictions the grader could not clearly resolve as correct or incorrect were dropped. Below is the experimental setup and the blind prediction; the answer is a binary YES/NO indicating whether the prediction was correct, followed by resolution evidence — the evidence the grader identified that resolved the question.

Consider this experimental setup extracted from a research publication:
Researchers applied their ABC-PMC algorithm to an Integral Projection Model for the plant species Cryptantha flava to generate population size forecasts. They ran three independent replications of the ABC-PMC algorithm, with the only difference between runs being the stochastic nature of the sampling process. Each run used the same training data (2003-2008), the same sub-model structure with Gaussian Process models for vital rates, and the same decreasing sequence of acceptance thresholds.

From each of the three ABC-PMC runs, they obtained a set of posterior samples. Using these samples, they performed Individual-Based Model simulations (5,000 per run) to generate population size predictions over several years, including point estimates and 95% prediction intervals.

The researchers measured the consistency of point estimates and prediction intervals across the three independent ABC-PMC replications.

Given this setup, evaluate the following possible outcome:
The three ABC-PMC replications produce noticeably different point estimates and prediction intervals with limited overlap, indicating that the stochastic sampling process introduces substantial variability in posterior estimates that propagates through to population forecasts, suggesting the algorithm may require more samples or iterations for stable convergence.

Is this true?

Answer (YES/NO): NO